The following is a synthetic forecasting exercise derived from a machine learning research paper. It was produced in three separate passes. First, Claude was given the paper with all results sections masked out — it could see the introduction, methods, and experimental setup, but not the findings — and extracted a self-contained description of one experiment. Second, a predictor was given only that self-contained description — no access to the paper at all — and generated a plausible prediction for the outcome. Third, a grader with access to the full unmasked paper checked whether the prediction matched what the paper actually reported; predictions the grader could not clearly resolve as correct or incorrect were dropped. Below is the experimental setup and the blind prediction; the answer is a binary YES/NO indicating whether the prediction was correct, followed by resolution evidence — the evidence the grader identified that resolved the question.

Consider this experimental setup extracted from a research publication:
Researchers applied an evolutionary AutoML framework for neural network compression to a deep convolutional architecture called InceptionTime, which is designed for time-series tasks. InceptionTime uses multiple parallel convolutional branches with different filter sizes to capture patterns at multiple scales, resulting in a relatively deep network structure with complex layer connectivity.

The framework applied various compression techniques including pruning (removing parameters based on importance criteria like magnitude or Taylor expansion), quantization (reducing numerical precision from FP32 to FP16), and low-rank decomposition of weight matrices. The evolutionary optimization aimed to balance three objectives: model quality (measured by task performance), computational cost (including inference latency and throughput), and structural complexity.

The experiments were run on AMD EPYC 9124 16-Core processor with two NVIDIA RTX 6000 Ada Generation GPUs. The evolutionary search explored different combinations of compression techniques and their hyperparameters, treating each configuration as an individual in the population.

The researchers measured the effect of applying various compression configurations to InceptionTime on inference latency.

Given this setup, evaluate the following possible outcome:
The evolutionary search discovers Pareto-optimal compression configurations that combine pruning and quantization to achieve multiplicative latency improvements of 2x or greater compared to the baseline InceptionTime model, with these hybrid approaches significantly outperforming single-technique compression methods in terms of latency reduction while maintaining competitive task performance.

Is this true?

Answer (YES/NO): NO